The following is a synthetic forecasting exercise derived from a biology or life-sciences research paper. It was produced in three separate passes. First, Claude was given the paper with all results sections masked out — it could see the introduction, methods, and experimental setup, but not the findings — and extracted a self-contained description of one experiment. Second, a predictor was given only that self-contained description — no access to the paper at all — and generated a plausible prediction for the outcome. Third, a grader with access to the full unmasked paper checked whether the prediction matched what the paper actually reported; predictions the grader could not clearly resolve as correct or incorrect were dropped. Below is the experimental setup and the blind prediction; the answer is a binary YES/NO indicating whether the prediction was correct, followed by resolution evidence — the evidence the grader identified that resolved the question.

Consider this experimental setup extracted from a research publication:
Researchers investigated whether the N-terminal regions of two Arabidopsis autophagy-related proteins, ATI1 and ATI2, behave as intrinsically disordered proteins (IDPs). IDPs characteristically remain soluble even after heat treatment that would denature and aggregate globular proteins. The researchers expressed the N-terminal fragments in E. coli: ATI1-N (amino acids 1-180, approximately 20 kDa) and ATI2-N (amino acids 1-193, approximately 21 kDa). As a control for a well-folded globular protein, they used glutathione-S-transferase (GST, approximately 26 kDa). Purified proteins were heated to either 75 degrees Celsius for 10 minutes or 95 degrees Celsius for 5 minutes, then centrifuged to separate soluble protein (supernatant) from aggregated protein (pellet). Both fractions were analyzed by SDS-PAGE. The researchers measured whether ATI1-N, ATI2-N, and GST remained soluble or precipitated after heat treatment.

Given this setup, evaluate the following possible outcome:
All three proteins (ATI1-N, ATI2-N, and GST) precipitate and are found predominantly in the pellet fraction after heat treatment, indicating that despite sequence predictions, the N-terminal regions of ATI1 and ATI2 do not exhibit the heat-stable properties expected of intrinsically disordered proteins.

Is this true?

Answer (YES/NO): NO